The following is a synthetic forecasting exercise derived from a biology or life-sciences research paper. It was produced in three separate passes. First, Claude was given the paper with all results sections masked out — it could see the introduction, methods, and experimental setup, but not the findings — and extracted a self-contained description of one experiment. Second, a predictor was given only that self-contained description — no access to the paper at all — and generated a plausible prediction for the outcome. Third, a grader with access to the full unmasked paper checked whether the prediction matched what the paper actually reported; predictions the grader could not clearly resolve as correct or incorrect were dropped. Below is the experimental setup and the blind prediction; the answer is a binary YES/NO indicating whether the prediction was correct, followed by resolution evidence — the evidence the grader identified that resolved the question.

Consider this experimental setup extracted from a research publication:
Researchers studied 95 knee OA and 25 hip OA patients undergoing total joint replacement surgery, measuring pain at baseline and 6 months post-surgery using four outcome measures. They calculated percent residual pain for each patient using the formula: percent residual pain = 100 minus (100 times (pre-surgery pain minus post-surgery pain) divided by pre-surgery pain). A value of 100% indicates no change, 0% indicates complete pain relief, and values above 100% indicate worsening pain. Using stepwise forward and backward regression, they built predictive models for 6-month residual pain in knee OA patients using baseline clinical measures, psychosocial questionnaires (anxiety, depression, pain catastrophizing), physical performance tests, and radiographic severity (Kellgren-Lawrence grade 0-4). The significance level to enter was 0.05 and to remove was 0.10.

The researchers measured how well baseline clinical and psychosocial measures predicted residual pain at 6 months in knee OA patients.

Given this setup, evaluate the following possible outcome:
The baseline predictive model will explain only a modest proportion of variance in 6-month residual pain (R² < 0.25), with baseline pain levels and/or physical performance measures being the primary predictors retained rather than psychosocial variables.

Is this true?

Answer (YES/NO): YES